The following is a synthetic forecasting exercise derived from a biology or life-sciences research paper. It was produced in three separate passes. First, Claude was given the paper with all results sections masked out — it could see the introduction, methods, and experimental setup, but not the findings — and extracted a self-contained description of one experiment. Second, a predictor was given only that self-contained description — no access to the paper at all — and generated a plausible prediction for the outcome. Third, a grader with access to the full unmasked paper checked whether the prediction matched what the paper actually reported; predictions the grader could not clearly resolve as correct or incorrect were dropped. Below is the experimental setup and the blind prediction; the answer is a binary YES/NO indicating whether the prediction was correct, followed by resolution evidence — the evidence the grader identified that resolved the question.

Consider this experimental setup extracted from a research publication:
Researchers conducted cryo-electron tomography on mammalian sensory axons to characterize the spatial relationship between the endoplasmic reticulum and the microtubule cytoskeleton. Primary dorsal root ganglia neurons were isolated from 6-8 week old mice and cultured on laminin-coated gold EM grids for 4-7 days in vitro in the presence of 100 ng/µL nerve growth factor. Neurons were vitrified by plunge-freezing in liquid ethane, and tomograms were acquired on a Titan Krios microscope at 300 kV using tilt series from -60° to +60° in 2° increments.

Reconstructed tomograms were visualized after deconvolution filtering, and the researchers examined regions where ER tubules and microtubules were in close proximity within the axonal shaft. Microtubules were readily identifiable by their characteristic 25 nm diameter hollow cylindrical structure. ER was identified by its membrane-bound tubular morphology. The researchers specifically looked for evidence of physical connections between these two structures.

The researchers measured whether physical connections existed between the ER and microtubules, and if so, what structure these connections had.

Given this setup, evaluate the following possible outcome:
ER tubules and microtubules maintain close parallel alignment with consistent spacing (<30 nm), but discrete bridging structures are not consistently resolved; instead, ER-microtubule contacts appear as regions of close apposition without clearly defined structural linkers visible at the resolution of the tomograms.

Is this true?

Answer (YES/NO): NO